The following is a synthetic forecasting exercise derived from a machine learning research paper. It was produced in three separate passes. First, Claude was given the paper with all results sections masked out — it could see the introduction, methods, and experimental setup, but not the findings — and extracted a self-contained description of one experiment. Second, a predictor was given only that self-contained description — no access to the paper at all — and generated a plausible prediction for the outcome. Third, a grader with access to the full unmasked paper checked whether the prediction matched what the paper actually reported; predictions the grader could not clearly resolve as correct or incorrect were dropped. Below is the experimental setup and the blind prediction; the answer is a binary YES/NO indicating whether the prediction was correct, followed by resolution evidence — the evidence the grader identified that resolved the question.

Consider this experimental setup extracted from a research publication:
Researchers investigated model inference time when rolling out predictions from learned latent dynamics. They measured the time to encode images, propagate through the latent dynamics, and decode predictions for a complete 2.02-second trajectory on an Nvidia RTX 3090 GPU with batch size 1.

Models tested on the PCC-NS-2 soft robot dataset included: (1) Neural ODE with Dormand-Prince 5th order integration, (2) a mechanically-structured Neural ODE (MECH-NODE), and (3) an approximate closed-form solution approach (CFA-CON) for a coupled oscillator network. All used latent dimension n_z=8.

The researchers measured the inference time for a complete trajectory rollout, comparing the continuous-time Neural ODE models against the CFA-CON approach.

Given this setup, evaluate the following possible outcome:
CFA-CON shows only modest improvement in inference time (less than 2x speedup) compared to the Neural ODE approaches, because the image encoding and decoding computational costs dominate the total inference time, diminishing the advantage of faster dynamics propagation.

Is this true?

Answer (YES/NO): NO